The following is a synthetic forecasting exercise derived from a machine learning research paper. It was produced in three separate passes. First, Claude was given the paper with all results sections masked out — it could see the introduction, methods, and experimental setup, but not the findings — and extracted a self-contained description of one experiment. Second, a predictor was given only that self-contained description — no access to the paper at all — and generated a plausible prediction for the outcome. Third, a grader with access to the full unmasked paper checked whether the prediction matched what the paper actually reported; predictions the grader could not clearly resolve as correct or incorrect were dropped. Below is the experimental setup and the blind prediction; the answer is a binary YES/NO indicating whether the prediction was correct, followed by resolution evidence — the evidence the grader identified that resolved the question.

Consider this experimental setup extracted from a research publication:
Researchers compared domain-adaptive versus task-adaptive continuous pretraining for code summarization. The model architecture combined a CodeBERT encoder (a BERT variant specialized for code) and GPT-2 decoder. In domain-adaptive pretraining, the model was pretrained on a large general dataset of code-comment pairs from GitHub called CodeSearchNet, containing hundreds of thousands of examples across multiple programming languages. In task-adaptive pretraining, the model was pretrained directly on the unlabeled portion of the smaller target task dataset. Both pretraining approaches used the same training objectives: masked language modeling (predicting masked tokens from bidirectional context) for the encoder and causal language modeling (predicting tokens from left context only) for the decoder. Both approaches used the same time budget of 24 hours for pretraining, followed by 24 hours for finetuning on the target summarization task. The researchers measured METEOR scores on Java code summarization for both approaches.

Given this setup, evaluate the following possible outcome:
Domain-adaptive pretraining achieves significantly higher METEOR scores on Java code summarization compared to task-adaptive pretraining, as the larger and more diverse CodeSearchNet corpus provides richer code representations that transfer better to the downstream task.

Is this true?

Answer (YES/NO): NO